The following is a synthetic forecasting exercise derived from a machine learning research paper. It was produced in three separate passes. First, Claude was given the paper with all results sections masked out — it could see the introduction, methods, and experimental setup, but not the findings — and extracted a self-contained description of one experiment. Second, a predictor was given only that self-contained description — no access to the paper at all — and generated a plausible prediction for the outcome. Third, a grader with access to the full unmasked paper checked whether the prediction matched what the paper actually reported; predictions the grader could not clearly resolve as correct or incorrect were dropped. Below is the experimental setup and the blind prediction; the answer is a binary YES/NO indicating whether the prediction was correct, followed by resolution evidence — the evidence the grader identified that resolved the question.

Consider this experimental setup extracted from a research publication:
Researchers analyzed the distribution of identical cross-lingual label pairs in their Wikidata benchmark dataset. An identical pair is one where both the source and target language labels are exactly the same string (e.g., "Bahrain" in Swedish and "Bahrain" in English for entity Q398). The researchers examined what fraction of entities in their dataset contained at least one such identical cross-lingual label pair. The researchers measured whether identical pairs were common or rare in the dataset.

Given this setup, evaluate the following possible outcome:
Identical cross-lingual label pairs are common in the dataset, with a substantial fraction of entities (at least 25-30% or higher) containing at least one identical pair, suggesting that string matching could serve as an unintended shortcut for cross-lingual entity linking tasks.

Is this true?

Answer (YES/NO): YES